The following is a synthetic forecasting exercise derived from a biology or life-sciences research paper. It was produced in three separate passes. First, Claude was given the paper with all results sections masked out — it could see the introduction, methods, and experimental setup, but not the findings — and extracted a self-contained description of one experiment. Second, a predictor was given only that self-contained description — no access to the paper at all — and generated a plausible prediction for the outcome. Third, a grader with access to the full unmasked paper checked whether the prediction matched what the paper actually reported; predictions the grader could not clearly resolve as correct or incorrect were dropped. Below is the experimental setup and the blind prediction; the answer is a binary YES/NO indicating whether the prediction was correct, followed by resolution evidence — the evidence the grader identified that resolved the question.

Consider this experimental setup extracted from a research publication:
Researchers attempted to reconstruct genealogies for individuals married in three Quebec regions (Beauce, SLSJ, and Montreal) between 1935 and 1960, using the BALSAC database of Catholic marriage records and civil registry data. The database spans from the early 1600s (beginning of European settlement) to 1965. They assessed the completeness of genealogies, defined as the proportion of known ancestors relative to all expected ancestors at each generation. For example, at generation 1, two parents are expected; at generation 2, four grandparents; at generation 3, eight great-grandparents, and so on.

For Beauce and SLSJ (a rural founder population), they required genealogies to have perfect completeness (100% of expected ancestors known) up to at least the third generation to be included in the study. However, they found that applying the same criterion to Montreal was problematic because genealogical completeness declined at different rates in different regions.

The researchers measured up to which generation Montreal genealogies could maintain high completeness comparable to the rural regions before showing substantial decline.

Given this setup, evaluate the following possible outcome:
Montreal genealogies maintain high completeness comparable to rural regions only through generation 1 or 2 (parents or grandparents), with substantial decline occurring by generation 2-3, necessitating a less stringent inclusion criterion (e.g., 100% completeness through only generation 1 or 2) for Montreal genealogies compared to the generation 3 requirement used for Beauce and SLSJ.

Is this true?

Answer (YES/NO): NO